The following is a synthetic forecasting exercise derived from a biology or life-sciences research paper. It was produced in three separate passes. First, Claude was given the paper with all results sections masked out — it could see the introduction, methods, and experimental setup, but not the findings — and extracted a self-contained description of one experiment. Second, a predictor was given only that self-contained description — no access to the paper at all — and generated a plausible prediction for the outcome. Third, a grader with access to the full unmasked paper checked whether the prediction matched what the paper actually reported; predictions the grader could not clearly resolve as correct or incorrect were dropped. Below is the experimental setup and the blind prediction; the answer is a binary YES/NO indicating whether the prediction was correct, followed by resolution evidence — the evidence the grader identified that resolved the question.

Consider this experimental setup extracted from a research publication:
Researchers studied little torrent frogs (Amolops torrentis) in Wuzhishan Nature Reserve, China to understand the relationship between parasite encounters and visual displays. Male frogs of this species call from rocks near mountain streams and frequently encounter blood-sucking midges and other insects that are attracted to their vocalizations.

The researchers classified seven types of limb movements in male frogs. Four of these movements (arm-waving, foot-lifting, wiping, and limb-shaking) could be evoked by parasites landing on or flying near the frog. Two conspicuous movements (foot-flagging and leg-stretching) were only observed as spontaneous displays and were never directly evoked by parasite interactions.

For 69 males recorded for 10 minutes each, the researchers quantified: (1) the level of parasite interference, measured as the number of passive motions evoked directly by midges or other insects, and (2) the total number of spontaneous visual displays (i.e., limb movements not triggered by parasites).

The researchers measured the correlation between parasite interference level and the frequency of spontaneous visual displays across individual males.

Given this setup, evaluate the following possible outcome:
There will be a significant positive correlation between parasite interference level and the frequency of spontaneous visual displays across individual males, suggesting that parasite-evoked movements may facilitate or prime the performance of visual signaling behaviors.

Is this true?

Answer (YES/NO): YES